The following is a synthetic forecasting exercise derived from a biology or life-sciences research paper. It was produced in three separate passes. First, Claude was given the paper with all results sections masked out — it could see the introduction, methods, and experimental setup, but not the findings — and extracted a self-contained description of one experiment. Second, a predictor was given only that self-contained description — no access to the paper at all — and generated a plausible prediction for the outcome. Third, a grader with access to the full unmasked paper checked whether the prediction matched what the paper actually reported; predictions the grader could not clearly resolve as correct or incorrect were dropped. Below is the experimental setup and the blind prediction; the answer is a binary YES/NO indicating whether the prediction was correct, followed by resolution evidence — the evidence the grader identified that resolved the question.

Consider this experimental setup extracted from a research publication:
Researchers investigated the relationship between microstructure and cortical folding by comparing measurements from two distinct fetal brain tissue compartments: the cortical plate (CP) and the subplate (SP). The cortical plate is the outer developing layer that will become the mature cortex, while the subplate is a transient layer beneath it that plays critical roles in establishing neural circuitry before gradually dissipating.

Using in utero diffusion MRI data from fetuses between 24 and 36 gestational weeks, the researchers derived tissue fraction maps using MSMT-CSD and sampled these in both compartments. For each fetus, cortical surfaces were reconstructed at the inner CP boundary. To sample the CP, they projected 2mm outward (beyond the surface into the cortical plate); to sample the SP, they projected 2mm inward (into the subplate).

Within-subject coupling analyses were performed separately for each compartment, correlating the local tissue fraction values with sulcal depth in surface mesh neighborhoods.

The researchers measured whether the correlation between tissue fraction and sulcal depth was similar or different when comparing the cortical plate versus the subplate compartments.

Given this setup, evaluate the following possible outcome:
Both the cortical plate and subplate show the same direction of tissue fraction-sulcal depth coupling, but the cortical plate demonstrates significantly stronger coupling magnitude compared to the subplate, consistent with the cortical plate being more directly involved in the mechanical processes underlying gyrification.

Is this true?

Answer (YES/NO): NO